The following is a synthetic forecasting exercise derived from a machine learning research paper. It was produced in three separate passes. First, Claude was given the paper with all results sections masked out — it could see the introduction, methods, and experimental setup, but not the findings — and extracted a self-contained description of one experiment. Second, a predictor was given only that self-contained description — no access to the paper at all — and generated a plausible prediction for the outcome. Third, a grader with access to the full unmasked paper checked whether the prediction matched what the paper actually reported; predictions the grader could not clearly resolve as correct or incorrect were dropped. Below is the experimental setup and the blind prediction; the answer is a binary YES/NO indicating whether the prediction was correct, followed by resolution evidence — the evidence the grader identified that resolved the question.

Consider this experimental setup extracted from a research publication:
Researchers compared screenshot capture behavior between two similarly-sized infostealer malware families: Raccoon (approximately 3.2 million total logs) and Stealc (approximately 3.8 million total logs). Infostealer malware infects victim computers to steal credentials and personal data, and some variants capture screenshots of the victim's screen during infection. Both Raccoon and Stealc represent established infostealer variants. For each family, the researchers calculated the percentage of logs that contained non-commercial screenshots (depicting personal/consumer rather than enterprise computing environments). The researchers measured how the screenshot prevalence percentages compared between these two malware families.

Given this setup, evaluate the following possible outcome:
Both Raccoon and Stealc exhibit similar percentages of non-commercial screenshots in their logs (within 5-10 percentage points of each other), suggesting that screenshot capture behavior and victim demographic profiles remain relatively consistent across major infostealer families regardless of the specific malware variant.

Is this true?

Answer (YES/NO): YES